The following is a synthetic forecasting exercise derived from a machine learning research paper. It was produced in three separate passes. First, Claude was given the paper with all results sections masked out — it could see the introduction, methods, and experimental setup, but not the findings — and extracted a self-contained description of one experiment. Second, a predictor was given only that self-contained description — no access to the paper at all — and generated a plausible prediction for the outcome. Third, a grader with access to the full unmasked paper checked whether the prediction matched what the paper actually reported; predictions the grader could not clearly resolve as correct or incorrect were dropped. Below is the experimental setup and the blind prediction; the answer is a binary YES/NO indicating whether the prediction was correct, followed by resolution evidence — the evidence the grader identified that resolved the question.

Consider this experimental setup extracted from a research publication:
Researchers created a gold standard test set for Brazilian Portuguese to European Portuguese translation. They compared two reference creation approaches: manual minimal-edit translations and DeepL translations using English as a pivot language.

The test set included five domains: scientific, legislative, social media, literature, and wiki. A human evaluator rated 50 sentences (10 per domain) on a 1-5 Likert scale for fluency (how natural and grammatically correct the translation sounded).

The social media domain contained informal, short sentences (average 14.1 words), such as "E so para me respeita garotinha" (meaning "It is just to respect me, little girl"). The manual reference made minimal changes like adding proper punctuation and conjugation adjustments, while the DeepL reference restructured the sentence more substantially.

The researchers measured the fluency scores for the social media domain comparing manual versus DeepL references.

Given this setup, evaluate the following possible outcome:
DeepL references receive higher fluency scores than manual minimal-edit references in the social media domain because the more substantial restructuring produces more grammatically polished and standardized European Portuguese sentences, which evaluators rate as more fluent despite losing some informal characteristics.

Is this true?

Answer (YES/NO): YES